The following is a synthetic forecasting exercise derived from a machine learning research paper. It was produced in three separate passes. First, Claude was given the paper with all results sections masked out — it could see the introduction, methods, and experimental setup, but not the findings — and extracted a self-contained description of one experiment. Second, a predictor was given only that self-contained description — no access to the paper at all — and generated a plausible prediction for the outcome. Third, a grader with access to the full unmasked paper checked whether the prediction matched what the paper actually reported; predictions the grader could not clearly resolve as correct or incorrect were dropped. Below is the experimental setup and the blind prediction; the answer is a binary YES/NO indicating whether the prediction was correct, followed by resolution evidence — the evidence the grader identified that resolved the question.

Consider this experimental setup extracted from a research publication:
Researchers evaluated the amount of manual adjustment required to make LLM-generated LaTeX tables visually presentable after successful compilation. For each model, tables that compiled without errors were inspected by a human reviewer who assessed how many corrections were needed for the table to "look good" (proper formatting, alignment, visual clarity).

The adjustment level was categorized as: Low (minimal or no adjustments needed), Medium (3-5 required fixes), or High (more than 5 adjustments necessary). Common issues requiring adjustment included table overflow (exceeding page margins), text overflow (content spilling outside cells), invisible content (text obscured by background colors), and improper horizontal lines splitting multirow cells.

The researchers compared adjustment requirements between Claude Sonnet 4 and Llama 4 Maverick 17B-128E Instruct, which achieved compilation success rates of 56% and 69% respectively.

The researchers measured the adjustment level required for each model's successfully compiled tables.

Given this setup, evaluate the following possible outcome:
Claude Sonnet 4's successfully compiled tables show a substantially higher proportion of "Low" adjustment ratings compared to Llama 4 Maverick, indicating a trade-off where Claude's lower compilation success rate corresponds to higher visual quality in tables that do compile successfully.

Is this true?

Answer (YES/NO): YES